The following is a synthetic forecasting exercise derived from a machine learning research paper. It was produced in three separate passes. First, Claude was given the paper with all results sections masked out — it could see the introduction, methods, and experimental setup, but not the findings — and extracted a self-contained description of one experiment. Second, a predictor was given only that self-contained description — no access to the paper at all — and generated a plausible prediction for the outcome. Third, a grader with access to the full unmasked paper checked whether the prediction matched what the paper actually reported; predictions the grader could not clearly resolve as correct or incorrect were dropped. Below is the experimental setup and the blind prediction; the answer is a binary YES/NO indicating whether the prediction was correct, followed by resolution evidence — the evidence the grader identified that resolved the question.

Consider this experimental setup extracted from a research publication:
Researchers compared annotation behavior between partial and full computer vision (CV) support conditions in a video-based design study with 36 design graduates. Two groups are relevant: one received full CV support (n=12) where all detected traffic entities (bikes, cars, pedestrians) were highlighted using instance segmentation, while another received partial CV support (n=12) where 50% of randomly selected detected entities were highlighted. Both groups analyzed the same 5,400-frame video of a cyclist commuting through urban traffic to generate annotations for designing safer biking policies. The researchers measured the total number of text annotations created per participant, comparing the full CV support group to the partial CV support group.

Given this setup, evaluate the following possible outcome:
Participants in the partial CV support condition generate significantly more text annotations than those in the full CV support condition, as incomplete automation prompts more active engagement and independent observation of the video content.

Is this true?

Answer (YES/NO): NO